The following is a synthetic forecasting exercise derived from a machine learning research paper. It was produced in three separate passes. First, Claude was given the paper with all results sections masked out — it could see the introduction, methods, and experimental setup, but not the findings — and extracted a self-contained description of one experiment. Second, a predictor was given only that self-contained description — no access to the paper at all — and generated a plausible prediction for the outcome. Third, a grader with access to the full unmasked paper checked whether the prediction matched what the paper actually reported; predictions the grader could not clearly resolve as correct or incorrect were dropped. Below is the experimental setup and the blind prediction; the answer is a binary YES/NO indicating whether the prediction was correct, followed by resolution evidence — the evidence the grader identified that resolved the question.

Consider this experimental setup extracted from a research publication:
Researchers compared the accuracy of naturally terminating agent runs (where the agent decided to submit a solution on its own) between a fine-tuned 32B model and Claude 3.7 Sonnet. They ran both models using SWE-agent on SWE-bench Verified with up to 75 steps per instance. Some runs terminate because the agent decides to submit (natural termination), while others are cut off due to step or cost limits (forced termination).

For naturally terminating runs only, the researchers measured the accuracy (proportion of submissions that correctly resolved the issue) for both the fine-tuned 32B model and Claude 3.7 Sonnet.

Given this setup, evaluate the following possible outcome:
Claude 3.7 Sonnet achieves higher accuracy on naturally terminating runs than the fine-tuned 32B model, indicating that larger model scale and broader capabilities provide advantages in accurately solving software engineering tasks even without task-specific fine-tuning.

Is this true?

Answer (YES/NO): NO